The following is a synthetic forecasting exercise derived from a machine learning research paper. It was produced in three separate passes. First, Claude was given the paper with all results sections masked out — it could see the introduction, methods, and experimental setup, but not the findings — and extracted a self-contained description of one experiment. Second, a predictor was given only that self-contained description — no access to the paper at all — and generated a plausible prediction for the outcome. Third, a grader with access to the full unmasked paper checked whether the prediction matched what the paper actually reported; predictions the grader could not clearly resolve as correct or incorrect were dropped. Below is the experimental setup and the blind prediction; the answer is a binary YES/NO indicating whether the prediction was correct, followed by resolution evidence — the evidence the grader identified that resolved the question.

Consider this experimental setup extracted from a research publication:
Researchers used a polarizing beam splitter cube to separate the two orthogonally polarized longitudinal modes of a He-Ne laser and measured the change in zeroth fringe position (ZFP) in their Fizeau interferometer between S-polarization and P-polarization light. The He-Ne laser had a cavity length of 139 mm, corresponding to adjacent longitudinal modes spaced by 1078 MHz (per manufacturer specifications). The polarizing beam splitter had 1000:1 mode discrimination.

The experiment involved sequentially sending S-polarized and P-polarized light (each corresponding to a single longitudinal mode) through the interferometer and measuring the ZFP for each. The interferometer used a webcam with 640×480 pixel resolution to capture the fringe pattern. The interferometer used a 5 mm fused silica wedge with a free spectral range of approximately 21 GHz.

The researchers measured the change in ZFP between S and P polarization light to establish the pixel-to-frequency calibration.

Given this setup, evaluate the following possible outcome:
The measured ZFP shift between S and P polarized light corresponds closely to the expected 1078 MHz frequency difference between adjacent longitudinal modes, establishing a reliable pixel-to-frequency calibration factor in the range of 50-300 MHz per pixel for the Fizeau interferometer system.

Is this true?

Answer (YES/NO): YES